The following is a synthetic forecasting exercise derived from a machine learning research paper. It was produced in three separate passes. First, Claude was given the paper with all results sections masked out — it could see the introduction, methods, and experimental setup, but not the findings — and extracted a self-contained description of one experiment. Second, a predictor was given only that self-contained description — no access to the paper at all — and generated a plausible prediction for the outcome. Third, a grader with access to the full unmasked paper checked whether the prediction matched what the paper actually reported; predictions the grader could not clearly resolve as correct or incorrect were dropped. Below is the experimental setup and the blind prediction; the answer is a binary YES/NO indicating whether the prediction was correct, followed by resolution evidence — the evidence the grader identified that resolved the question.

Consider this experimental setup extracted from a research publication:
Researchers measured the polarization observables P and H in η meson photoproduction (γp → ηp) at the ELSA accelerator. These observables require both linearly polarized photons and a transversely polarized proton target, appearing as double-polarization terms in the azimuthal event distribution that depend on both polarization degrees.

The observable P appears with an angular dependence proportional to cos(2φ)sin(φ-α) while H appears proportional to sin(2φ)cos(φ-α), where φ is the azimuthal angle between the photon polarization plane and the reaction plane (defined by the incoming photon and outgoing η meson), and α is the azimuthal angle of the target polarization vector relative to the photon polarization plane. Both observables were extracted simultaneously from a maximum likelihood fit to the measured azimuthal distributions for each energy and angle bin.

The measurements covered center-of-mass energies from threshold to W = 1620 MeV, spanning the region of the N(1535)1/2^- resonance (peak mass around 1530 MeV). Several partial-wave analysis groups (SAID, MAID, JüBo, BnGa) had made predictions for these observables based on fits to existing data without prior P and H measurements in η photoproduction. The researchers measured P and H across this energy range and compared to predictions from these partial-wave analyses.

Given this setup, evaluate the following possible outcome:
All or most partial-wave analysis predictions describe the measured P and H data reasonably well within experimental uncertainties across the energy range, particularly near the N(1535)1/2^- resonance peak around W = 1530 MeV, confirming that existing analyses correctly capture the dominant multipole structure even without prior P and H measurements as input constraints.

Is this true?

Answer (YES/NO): NO